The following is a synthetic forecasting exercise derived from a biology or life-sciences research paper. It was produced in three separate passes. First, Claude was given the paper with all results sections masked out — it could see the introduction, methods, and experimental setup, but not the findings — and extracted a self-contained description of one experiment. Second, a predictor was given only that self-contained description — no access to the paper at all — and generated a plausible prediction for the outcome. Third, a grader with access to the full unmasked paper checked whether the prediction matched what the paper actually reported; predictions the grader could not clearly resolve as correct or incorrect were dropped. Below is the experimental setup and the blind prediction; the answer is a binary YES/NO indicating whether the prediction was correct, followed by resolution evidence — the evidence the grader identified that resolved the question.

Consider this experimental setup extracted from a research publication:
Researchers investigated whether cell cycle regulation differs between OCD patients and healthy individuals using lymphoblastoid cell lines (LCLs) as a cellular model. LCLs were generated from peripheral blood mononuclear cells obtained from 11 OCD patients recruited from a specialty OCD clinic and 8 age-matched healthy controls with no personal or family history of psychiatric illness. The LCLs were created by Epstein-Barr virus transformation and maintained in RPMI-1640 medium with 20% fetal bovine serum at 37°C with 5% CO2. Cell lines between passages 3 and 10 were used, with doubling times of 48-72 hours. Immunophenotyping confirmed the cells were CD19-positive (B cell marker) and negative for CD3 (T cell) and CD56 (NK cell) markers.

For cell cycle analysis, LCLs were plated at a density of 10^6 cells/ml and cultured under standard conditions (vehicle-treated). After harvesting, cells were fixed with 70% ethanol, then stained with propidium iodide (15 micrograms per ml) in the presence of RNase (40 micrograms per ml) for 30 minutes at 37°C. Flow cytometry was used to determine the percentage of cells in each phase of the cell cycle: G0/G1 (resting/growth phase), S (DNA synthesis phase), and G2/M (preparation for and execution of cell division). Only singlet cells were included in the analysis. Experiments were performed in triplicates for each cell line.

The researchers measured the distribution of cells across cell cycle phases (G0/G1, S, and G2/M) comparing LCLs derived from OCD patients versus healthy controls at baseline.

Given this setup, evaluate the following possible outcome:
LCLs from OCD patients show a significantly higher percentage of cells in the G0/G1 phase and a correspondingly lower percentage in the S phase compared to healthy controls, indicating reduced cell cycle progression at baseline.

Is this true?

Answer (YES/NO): NO